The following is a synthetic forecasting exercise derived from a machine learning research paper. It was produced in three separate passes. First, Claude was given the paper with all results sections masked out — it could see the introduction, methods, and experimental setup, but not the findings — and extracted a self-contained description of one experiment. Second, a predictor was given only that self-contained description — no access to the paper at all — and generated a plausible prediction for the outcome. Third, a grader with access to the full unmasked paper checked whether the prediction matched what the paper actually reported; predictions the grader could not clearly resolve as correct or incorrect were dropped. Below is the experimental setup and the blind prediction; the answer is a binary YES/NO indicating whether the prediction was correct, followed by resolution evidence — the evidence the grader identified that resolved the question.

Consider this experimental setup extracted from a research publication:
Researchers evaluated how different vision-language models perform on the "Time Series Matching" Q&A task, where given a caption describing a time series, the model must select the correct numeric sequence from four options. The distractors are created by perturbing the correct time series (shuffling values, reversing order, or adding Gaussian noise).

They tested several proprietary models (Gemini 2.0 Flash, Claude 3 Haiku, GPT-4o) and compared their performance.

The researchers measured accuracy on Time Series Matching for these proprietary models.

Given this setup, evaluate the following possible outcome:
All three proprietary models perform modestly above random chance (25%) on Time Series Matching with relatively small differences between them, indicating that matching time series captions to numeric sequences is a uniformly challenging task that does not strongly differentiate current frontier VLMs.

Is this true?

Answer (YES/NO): NO